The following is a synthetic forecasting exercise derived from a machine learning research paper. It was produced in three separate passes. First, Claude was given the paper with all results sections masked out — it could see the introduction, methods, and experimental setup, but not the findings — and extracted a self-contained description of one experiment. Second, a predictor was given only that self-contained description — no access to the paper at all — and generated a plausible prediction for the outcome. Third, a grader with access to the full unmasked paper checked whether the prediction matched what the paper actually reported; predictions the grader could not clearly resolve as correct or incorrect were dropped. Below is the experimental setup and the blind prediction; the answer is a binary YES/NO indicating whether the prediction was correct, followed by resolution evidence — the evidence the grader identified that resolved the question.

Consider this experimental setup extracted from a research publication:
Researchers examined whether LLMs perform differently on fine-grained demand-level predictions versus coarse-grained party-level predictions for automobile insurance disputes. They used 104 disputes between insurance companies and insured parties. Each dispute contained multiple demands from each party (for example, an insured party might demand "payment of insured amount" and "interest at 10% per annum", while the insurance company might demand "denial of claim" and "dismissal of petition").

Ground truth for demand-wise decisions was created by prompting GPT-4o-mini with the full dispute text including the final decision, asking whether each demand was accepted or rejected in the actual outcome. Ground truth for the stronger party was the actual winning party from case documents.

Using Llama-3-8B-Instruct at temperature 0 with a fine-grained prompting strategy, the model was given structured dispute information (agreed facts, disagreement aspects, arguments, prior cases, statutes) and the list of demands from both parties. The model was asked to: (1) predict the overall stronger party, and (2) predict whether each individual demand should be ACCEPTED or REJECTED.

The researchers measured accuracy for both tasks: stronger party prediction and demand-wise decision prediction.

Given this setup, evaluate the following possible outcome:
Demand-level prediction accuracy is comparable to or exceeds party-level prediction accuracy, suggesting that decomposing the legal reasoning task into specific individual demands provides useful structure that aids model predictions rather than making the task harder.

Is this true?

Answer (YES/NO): NO